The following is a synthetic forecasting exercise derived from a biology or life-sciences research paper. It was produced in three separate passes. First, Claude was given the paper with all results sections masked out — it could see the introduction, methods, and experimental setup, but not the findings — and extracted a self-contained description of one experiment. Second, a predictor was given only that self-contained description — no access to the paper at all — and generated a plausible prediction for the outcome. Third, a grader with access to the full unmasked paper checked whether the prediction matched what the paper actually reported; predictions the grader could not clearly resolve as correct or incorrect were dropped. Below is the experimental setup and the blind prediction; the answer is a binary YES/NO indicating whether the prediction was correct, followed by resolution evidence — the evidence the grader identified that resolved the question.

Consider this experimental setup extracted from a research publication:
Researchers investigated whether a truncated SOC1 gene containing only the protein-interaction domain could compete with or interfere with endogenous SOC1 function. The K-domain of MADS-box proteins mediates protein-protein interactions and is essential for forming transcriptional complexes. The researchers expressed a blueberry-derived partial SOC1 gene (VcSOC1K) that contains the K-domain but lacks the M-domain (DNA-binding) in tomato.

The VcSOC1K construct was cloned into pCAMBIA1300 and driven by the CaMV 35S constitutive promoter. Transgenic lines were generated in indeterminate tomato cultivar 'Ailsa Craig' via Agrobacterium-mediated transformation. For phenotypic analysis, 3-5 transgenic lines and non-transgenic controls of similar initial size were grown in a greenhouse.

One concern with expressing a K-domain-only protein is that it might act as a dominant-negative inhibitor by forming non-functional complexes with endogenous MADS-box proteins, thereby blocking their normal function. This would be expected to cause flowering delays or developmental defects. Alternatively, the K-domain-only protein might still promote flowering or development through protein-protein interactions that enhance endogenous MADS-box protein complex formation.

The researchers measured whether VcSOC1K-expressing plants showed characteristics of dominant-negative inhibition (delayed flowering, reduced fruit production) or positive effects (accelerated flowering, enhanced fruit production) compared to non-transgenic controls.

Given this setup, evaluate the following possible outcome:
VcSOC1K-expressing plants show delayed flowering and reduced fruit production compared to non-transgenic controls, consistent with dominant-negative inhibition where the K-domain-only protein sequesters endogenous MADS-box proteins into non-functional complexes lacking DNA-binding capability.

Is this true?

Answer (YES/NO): NO